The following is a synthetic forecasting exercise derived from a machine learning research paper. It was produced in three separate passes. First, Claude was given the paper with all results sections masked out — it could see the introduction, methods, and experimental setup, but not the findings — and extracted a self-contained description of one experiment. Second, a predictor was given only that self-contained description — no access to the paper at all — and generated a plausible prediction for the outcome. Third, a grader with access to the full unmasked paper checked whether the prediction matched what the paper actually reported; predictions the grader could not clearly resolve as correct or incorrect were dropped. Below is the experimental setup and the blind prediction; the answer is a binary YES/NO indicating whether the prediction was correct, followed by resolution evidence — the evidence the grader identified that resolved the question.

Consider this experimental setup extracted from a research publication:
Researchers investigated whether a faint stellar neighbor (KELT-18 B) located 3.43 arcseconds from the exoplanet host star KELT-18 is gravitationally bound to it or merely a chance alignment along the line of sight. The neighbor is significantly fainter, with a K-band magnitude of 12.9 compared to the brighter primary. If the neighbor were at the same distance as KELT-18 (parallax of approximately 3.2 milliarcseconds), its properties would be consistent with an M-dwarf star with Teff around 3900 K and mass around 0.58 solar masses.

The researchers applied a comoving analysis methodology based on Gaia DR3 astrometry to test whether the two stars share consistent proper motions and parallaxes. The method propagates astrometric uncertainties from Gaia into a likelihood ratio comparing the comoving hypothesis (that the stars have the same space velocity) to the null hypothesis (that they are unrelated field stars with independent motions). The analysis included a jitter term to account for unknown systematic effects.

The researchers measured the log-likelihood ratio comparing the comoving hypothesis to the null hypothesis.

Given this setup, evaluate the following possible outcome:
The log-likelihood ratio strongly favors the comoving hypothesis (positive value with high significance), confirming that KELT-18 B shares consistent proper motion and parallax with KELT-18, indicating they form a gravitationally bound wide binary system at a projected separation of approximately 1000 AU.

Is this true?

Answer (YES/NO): YES